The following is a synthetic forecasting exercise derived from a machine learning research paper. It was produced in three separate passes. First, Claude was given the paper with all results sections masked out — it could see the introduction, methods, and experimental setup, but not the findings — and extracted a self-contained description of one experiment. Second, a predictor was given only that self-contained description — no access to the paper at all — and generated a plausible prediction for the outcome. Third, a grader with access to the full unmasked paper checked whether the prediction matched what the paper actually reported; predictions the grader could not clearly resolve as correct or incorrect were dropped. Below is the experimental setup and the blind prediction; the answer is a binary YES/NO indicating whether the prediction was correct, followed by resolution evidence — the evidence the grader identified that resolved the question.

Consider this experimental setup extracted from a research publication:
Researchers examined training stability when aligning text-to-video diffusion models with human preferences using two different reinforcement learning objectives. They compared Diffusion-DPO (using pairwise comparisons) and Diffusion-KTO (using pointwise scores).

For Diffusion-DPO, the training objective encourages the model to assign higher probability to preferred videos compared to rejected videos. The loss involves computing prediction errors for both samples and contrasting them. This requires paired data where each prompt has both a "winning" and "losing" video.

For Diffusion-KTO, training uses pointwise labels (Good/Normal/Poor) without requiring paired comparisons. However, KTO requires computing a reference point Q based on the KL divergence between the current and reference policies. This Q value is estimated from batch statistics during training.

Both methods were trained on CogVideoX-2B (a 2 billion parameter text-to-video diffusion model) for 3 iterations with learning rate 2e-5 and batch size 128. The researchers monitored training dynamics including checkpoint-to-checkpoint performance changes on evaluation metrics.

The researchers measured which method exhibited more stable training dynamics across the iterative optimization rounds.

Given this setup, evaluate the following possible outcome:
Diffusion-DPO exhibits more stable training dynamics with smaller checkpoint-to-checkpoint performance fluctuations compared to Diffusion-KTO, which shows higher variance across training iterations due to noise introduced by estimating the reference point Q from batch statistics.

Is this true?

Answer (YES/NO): NO